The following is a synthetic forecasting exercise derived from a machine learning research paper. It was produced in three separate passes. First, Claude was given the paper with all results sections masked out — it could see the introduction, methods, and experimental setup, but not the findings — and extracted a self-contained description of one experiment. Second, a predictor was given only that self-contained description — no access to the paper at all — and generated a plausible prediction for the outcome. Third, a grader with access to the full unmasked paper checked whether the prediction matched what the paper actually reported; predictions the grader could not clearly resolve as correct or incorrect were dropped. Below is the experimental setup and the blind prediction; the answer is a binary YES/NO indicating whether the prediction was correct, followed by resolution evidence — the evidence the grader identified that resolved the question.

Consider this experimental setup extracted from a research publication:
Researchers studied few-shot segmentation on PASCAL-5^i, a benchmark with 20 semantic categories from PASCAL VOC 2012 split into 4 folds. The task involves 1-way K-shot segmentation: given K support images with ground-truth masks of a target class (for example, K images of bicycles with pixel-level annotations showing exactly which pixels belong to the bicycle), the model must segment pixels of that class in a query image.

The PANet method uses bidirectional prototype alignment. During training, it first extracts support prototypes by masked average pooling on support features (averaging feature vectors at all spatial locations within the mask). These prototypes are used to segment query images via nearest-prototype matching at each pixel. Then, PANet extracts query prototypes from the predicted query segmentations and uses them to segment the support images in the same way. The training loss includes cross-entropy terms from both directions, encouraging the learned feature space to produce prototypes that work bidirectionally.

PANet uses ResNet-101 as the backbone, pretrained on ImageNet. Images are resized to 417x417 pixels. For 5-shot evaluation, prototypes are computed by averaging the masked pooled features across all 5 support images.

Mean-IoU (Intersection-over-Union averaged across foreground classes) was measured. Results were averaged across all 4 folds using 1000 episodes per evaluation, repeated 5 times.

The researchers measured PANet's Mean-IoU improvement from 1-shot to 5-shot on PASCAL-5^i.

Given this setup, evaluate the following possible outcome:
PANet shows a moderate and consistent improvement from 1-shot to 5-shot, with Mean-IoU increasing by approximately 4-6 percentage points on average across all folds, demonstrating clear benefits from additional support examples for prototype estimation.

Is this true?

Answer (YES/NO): NO